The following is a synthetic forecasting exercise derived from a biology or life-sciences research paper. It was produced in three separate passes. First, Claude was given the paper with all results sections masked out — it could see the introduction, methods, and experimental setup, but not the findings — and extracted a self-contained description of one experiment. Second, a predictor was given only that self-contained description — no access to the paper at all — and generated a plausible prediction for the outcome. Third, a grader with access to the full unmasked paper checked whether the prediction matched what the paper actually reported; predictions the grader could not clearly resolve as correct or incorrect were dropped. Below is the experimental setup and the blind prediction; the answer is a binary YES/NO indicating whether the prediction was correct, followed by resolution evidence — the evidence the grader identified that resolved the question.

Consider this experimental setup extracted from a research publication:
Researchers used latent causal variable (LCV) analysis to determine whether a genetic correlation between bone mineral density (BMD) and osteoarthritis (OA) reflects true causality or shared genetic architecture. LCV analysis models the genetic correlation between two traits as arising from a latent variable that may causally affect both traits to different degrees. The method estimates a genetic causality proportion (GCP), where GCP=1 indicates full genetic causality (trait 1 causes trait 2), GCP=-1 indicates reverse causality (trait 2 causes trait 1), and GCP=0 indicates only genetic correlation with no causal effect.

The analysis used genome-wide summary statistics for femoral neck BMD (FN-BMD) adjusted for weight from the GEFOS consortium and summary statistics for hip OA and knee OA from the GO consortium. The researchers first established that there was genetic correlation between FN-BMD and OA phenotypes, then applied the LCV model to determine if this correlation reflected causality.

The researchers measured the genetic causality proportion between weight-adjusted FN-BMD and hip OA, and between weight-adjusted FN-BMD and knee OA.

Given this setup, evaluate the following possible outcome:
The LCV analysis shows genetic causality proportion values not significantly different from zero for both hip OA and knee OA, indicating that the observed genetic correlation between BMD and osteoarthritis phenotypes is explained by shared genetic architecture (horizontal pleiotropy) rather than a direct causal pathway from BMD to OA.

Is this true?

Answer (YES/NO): NO